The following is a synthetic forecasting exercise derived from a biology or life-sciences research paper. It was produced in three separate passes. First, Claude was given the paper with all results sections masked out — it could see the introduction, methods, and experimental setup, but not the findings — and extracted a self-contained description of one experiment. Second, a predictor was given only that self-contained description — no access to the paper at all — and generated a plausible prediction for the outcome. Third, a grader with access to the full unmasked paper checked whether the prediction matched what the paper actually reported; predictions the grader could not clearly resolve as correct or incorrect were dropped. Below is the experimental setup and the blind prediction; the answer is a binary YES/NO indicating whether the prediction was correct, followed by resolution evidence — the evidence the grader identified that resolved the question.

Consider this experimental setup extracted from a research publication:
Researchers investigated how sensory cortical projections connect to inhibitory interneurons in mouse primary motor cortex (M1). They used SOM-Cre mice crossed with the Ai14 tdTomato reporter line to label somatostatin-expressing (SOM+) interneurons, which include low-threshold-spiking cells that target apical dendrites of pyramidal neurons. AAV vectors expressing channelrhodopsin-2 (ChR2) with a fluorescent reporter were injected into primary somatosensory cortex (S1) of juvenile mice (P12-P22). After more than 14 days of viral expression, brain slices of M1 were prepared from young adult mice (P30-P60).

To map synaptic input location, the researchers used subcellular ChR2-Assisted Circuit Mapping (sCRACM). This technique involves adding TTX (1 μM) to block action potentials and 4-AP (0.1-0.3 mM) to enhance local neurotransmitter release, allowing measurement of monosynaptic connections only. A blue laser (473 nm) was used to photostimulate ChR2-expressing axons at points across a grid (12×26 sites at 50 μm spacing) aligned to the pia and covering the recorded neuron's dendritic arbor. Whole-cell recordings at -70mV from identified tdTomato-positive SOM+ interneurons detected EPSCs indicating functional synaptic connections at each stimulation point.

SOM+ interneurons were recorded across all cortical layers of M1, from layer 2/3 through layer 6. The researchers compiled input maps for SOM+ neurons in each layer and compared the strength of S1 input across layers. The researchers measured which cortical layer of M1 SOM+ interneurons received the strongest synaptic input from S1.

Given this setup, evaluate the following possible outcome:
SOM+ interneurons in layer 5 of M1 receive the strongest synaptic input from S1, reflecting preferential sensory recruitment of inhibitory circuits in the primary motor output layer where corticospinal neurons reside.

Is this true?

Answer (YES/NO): YES